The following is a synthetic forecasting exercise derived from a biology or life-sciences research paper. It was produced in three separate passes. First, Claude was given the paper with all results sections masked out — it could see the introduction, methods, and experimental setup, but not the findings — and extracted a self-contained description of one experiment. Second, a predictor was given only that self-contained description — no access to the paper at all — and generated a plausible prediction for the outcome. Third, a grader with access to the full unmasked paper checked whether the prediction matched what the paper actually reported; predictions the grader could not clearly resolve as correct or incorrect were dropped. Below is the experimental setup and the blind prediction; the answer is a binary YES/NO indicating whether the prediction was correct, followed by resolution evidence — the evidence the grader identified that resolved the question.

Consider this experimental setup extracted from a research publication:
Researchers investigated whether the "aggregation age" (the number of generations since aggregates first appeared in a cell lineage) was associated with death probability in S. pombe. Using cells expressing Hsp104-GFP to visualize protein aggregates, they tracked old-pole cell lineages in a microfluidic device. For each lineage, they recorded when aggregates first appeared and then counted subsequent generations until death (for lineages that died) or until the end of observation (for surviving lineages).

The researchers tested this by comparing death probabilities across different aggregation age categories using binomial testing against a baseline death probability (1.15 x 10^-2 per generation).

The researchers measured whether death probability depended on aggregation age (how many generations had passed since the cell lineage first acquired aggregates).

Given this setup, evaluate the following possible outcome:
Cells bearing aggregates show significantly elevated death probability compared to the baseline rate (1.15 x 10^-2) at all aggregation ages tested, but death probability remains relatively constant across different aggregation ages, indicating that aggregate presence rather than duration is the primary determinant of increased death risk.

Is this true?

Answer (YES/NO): NO